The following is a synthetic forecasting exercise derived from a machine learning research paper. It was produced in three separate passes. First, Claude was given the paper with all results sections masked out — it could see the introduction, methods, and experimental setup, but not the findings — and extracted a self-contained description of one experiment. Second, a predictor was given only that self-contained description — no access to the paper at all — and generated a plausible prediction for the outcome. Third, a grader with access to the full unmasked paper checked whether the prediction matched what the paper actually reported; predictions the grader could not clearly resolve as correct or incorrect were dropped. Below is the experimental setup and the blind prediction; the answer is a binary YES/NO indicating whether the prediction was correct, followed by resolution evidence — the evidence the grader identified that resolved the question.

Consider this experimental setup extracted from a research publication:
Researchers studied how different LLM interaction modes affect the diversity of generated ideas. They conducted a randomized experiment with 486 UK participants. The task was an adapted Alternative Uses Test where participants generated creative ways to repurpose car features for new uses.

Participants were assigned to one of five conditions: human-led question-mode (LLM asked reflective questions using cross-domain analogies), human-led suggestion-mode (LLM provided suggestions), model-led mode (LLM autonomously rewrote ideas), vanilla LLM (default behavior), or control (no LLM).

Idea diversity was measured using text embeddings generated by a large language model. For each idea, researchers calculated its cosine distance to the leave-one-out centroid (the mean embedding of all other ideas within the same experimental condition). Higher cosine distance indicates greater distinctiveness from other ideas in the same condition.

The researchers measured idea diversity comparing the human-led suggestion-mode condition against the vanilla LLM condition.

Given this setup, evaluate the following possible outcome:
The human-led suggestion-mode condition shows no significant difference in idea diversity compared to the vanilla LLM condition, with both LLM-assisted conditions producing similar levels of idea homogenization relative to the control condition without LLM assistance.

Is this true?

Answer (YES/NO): NO